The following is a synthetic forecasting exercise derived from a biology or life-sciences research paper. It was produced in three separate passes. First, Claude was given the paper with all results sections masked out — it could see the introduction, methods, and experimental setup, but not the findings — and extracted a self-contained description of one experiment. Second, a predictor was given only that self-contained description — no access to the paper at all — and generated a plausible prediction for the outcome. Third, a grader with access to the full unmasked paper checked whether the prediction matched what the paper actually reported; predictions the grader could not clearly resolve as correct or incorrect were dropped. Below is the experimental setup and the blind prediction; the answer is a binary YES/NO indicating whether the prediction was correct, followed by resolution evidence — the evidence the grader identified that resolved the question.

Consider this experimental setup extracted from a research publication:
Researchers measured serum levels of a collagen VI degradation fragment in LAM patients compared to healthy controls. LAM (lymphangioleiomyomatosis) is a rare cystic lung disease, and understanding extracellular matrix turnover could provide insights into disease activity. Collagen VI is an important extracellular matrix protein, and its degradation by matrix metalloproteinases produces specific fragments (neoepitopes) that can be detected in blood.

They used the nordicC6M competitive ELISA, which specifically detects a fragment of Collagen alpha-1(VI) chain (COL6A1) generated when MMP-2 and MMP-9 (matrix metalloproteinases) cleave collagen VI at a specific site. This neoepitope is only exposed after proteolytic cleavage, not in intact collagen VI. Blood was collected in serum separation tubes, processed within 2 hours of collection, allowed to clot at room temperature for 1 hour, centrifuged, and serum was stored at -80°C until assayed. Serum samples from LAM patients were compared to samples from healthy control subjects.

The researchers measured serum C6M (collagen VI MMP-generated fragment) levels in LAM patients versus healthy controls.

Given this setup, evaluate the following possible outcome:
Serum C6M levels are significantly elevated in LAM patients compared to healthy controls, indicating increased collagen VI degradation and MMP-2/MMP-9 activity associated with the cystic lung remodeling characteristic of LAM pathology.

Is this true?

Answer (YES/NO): YES